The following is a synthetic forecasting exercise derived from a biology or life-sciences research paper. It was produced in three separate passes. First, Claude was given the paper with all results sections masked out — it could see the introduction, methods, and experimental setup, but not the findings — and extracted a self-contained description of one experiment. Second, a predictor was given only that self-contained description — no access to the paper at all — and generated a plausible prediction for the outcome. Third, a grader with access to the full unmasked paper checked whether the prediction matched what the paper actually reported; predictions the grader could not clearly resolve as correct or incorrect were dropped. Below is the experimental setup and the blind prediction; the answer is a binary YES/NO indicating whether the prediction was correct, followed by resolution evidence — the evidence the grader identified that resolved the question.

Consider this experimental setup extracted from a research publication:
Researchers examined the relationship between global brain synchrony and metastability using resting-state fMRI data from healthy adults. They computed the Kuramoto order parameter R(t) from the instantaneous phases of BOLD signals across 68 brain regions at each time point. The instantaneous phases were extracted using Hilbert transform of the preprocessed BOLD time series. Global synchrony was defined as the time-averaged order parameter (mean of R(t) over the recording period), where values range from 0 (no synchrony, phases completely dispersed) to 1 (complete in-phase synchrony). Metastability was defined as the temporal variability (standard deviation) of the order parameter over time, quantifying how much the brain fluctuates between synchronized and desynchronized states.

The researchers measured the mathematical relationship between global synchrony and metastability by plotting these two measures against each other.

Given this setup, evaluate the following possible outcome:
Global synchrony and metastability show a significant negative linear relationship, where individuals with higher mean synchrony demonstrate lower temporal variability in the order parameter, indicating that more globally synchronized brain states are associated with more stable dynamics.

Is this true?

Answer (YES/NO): NO